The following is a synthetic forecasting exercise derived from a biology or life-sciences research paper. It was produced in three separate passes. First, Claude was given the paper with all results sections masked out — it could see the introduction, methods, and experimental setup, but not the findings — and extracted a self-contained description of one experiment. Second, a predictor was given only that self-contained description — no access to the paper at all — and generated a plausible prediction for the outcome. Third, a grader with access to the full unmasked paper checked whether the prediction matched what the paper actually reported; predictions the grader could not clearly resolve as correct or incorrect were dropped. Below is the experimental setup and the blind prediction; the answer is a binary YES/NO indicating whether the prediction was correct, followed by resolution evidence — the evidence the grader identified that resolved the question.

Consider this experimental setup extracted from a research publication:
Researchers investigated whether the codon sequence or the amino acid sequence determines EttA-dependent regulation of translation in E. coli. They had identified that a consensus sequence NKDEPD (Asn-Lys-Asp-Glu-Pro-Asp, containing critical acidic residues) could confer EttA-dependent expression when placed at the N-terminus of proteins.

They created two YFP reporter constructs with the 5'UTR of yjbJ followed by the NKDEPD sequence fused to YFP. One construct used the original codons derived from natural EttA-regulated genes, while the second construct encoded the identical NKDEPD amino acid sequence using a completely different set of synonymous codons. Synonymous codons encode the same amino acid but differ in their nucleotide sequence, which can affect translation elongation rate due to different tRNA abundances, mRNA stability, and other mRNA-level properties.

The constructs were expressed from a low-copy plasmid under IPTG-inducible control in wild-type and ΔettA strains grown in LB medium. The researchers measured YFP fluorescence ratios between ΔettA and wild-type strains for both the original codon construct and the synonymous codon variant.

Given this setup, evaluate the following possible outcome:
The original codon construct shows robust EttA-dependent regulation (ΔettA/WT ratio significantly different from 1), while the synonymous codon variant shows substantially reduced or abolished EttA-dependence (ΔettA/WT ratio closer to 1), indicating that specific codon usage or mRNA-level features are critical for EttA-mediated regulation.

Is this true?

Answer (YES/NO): NO